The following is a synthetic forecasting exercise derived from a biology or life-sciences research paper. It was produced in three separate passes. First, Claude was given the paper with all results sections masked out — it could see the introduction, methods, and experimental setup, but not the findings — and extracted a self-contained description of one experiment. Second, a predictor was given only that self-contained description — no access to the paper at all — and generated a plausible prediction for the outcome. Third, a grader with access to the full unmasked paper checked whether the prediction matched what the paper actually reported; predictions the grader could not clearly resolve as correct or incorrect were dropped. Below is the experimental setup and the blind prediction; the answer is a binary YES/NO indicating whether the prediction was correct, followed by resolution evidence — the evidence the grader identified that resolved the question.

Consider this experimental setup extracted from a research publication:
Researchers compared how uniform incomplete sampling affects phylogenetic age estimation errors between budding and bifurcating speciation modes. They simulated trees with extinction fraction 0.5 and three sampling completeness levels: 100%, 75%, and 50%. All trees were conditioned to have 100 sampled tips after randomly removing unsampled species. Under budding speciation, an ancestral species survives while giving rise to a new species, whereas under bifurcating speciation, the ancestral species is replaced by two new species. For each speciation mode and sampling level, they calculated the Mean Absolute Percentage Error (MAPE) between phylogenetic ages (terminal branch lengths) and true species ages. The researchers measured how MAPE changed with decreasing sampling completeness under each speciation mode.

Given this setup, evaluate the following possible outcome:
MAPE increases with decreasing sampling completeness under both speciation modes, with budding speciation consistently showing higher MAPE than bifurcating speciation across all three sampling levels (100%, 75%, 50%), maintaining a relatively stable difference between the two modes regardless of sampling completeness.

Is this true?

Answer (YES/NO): NO